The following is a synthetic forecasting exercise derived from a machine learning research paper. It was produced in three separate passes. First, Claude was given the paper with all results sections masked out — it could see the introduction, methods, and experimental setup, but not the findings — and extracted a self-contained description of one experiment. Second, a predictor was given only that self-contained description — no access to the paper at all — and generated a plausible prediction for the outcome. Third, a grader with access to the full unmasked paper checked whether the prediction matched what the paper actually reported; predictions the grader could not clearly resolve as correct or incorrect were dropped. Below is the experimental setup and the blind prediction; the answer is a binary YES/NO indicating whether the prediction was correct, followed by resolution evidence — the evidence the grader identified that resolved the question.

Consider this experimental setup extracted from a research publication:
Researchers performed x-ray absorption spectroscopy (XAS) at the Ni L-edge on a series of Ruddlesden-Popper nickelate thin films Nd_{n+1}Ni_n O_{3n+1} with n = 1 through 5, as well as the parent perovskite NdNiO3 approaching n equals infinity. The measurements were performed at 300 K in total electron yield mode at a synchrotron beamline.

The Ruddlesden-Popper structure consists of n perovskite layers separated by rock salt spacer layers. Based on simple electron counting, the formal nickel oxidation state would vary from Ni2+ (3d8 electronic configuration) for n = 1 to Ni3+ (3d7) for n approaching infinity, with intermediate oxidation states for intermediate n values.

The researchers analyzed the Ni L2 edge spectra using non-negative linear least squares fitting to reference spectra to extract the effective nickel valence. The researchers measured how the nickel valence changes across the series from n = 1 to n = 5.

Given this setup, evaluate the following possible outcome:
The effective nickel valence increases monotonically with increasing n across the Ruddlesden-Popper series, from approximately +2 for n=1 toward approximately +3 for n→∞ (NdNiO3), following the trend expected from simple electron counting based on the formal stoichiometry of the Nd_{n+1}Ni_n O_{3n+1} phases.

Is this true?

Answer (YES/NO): YES